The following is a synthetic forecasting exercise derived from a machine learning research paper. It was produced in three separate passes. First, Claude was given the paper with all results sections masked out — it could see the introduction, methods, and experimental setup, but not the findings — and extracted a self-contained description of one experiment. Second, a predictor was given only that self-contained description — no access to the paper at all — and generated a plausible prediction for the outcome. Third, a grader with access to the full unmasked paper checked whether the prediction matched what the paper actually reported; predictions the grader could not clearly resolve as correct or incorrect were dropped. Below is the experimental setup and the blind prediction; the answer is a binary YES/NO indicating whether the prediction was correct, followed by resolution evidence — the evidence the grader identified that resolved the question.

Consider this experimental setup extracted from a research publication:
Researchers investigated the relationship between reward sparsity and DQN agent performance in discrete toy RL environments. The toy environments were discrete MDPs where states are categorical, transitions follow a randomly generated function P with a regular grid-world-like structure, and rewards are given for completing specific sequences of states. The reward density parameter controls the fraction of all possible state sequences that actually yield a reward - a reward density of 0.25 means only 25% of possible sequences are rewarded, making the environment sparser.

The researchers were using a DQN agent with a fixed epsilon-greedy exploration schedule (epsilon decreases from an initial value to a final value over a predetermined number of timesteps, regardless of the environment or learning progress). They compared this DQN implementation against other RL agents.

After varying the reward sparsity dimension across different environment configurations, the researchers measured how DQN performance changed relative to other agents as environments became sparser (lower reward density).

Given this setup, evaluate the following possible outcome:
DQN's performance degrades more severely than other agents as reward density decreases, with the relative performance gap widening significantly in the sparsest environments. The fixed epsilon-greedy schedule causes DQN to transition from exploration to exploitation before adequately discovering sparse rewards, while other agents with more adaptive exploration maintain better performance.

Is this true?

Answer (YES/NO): YES